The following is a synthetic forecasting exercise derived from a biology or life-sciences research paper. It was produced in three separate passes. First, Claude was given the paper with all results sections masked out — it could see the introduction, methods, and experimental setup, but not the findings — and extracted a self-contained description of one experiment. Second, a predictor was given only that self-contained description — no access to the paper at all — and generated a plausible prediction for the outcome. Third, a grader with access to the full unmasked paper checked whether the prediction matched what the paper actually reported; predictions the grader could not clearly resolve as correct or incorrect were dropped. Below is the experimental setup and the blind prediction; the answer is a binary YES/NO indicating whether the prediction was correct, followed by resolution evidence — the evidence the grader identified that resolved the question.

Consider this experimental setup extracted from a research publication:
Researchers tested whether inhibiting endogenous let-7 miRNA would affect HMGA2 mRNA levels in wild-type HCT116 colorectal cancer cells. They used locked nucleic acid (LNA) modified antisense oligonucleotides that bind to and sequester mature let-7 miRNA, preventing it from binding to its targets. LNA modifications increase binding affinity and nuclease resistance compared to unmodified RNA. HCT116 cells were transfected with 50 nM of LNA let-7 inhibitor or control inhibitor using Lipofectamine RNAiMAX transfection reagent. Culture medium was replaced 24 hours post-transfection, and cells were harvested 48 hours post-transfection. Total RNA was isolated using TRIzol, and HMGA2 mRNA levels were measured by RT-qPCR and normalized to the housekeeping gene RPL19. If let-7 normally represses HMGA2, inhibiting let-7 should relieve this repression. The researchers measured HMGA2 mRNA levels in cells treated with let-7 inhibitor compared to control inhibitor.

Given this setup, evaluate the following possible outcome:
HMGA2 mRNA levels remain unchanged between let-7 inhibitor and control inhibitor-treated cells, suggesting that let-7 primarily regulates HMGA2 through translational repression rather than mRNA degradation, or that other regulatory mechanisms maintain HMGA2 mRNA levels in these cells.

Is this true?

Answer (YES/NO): NO